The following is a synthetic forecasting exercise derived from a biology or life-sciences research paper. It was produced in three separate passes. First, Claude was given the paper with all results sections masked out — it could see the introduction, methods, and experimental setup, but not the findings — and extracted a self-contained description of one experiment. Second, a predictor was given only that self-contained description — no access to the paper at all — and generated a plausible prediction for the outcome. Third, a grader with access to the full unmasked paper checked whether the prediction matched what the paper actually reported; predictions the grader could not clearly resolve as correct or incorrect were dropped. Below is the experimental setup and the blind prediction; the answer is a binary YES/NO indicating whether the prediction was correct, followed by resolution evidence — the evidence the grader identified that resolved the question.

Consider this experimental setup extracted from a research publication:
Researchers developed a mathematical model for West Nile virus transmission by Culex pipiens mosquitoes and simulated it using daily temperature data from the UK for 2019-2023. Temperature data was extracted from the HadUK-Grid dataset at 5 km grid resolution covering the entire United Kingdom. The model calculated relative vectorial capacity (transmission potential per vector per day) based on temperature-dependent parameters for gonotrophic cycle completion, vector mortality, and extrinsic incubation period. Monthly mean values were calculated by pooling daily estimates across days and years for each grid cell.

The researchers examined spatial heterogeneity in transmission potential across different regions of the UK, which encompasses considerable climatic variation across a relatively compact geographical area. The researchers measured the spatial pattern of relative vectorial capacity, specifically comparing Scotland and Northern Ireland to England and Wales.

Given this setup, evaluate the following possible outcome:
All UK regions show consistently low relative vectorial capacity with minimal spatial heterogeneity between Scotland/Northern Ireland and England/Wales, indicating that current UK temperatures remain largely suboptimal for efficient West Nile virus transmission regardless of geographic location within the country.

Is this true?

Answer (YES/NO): NO